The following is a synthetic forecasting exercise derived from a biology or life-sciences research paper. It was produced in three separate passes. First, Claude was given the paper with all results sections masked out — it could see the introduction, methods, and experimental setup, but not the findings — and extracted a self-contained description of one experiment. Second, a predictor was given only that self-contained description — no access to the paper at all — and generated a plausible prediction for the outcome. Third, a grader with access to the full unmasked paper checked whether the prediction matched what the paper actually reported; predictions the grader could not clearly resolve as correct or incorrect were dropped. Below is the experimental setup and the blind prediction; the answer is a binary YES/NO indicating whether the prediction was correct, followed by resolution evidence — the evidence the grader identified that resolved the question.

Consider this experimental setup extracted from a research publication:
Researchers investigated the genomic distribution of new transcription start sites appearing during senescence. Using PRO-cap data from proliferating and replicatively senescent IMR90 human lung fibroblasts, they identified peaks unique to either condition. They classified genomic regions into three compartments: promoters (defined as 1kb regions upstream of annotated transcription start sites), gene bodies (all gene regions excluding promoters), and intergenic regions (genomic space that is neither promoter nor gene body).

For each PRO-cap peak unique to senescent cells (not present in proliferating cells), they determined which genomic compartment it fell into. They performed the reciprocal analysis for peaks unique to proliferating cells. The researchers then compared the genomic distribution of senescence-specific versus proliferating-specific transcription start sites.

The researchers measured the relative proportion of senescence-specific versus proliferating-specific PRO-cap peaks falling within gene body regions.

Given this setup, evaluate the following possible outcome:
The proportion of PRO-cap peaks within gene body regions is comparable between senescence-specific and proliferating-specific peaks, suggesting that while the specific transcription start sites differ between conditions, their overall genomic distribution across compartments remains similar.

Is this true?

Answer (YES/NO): NO